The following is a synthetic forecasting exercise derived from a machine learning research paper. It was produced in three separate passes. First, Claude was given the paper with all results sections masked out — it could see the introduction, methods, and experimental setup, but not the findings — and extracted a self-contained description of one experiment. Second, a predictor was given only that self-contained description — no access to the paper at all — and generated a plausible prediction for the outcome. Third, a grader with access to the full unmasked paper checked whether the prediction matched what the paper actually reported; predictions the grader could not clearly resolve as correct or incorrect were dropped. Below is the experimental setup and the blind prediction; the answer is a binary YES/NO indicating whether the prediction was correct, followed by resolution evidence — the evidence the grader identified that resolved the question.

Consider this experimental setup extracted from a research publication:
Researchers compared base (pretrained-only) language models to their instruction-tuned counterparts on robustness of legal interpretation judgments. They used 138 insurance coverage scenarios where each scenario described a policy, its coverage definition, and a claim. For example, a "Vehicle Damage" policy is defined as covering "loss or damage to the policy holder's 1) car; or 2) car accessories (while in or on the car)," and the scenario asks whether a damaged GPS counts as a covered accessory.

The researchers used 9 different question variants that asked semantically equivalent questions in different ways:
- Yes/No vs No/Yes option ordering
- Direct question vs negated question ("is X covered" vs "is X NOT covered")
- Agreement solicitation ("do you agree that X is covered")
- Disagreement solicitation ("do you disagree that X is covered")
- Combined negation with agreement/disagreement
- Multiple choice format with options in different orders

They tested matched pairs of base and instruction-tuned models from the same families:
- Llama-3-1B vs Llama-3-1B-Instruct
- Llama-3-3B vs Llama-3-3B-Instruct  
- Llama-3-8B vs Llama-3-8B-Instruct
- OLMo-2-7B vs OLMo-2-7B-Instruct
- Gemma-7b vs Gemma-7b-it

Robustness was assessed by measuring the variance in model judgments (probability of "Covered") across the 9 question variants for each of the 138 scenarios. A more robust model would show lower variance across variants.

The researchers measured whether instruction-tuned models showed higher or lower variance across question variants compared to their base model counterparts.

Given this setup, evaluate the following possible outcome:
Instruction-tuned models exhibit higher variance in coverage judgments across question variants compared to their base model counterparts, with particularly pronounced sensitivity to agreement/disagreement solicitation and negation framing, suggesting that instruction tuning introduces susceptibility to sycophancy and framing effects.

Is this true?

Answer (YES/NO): NO